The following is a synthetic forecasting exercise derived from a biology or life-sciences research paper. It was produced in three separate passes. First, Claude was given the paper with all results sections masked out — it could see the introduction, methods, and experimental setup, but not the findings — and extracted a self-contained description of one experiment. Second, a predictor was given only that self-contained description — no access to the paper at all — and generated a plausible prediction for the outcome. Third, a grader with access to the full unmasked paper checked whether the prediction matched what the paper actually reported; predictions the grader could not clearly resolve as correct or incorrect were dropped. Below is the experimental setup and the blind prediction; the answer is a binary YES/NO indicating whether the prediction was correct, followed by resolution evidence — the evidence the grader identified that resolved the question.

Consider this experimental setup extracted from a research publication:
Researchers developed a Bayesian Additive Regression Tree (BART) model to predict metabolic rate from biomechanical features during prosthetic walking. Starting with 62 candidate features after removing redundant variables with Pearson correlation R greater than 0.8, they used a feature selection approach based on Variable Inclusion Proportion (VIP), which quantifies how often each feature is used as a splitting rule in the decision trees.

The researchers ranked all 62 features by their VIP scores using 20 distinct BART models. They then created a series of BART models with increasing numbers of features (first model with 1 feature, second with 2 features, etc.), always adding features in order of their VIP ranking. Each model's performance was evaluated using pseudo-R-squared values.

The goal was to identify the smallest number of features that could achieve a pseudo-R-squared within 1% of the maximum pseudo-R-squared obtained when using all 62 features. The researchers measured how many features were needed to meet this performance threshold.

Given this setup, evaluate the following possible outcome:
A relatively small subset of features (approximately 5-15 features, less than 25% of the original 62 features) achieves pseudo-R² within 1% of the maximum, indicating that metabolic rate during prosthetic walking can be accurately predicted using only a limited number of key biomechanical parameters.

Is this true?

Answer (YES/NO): NO